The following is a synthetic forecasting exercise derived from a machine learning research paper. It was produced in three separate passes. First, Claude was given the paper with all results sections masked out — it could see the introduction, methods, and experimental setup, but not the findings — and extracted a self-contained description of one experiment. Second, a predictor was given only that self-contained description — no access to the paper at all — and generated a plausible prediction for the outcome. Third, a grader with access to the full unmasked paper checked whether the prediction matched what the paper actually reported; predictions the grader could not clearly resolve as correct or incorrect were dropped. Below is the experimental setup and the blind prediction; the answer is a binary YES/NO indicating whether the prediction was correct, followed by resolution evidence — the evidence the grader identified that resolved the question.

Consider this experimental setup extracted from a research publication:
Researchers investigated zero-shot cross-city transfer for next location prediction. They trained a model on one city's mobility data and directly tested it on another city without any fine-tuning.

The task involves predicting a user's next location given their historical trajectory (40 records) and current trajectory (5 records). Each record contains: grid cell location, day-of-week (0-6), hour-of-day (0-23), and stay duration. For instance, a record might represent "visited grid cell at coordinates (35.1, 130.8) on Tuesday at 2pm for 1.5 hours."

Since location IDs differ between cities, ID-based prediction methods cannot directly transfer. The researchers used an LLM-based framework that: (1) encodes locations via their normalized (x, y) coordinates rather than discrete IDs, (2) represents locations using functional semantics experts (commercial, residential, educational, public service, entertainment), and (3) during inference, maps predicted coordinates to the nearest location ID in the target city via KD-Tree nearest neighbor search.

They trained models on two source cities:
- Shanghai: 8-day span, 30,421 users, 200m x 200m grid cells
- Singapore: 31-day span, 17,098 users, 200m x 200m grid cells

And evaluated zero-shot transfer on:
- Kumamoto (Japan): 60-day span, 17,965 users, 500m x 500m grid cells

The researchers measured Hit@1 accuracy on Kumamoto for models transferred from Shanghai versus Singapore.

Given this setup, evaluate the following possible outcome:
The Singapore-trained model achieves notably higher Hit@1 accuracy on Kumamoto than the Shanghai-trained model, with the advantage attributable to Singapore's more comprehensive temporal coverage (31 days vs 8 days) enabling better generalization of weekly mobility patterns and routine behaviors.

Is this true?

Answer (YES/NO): NO